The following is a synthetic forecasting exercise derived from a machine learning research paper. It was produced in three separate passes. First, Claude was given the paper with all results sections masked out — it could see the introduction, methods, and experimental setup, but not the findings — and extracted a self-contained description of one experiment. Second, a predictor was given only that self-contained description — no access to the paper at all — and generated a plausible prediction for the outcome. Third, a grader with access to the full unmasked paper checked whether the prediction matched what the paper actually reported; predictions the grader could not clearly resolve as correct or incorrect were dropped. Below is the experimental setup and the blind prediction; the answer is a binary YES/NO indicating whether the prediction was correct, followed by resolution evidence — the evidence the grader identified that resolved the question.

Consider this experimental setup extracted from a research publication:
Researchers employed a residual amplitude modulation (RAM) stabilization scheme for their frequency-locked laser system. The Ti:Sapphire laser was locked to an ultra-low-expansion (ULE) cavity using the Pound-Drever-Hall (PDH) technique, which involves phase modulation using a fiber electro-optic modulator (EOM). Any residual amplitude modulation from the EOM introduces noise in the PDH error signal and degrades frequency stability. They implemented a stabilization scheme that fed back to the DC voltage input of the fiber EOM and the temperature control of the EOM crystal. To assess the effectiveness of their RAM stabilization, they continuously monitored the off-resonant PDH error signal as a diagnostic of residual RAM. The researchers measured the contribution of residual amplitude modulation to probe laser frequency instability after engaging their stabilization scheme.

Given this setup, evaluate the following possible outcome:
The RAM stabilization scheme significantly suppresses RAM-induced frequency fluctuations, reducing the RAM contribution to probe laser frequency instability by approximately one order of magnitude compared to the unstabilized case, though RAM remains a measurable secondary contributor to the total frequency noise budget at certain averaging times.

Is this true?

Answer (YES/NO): NO